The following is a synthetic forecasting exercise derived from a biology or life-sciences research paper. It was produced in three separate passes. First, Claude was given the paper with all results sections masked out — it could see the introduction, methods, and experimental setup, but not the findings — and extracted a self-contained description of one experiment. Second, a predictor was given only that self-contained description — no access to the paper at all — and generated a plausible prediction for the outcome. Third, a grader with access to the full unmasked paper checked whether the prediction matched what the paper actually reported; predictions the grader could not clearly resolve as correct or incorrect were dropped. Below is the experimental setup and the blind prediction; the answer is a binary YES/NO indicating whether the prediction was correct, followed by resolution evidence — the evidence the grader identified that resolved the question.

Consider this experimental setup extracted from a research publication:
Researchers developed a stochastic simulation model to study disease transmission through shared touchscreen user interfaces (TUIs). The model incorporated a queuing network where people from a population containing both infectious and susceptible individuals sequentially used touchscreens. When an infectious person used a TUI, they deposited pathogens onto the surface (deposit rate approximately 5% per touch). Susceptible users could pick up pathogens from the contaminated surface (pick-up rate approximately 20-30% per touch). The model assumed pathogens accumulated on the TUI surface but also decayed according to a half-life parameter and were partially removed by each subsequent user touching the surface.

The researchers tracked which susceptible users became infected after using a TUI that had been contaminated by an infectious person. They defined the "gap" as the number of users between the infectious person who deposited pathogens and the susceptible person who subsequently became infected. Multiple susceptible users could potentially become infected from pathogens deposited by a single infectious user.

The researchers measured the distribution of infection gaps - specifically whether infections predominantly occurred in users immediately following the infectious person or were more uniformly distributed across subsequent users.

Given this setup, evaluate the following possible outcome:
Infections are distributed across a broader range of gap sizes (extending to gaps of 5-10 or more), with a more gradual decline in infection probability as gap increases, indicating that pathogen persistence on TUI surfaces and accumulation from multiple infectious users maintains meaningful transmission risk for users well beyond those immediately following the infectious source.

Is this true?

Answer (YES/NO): NO